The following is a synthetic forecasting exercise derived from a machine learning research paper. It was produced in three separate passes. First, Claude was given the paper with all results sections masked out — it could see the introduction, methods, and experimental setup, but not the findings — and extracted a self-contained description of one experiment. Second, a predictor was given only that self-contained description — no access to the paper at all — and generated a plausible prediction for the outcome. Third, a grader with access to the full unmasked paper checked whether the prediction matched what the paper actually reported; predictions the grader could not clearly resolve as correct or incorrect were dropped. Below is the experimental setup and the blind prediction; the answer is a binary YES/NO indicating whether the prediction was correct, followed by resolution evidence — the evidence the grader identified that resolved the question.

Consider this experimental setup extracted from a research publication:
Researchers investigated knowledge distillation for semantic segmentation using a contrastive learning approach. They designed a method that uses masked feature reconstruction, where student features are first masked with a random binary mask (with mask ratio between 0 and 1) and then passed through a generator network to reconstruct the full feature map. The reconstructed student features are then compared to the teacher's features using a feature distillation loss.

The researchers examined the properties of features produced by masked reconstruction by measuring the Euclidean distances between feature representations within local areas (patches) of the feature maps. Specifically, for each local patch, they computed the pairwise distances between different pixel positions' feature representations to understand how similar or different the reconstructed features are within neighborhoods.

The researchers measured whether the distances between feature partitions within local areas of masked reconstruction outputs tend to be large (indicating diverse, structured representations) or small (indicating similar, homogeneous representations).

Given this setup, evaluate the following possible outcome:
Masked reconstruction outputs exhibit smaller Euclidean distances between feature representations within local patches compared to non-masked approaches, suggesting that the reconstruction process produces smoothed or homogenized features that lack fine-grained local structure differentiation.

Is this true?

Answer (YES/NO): YES